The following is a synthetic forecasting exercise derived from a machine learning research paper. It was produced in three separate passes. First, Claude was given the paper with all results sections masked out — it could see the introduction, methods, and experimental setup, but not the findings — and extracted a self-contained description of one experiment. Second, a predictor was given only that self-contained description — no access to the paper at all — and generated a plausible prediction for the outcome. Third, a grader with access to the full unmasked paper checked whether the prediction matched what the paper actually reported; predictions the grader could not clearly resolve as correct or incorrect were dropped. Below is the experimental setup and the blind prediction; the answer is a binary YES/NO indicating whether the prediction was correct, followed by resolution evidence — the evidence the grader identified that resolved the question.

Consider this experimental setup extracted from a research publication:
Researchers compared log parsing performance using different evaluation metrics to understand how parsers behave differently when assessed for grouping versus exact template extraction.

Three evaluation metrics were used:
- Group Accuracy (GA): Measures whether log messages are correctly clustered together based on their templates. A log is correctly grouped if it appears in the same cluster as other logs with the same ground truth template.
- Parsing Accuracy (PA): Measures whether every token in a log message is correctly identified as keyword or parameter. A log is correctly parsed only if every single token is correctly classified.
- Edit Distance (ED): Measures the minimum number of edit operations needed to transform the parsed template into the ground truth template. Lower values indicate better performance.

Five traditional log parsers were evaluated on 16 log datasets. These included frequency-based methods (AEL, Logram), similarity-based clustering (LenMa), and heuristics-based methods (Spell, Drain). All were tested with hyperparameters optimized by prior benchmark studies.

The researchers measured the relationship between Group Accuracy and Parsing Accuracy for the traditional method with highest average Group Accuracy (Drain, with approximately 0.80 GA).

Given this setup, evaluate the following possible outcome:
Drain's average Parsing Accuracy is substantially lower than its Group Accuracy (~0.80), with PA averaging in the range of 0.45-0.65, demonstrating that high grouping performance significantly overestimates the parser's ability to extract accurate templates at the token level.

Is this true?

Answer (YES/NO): YES